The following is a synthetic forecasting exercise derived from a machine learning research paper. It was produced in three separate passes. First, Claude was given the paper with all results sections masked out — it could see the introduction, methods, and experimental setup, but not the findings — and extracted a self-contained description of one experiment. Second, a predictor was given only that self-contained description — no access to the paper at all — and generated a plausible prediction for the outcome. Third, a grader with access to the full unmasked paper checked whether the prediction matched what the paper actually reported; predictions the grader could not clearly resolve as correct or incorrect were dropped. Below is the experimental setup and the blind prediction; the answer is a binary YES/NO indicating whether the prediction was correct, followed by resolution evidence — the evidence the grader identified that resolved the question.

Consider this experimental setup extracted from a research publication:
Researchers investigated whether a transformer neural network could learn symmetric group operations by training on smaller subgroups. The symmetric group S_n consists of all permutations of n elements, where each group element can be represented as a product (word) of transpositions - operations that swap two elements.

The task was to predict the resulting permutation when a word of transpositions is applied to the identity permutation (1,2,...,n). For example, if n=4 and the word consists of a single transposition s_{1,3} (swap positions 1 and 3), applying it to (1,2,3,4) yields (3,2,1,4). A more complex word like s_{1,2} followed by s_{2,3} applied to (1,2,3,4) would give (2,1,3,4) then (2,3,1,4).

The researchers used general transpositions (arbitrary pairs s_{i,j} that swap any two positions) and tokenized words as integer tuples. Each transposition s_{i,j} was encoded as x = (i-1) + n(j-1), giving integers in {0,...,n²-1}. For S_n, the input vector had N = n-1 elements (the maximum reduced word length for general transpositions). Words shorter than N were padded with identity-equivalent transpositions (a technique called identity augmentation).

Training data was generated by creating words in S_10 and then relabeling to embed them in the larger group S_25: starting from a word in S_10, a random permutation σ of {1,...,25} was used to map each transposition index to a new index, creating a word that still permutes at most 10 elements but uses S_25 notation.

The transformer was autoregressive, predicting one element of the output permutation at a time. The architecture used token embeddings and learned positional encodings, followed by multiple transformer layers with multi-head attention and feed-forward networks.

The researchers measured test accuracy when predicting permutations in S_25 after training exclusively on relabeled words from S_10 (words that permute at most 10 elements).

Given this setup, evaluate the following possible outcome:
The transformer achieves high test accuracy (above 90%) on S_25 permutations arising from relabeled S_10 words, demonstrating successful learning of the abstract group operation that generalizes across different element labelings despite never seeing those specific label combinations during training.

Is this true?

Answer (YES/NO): YES